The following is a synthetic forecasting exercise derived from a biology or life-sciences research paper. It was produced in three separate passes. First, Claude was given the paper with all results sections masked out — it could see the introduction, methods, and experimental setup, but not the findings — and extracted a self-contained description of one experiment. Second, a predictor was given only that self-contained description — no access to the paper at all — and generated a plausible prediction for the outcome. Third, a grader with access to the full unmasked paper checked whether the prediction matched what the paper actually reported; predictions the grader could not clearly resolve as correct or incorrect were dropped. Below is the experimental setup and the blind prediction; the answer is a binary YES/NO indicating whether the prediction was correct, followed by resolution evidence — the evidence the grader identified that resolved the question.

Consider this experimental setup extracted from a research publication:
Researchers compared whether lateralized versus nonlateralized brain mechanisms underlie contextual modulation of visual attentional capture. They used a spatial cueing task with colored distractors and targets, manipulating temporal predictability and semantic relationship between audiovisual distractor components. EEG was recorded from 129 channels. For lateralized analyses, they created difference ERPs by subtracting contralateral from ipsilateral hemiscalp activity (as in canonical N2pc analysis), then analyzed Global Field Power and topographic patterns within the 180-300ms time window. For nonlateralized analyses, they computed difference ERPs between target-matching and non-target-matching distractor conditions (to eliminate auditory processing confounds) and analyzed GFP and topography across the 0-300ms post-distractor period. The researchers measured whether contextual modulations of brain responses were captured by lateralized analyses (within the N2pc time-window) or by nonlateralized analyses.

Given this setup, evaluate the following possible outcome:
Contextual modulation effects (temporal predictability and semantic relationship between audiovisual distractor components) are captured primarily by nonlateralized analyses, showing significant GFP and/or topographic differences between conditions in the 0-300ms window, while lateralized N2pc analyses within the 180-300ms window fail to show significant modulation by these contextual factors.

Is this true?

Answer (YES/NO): YES